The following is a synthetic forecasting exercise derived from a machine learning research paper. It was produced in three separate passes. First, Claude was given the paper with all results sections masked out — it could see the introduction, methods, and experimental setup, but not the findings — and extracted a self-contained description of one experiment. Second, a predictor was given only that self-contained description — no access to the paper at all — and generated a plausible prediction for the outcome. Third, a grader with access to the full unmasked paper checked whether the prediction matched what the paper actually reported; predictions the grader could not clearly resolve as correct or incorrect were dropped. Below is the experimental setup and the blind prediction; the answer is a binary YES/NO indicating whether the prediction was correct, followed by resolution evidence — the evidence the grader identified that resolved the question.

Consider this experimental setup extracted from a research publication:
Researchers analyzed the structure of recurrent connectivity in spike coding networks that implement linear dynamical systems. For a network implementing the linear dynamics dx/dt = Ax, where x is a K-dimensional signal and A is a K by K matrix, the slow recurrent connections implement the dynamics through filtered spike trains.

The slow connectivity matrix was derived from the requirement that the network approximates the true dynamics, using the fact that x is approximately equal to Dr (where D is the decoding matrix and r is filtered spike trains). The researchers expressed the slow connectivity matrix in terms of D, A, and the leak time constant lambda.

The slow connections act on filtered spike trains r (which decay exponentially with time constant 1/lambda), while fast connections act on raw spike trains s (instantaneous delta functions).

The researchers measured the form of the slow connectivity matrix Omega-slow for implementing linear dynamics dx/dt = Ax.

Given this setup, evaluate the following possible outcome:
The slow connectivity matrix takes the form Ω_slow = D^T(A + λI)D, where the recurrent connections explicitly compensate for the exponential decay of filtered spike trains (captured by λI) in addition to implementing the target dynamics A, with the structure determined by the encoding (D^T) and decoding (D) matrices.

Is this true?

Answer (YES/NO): YES